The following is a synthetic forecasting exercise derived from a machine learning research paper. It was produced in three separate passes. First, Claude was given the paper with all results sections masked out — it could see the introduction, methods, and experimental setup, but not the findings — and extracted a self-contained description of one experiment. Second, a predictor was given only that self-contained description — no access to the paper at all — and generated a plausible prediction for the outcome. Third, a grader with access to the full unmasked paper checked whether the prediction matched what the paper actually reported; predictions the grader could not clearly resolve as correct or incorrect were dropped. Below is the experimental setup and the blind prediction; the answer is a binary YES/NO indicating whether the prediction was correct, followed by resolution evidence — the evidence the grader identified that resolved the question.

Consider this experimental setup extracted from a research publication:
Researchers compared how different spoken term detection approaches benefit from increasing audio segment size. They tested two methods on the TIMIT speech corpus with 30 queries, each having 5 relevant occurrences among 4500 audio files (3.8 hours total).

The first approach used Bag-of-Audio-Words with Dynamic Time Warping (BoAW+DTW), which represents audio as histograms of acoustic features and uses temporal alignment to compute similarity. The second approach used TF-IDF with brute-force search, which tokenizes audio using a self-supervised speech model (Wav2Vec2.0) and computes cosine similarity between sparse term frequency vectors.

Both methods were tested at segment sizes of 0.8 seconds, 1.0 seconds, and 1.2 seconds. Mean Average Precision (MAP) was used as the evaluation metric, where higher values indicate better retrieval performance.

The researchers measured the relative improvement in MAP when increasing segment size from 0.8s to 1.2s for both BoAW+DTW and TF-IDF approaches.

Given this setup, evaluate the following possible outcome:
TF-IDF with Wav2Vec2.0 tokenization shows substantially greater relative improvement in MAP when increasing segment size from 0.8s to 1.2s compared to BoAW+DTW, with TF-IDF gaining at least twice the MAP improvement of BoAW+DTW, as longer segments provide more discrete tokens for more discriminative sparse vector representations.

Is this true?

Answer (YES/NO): NO